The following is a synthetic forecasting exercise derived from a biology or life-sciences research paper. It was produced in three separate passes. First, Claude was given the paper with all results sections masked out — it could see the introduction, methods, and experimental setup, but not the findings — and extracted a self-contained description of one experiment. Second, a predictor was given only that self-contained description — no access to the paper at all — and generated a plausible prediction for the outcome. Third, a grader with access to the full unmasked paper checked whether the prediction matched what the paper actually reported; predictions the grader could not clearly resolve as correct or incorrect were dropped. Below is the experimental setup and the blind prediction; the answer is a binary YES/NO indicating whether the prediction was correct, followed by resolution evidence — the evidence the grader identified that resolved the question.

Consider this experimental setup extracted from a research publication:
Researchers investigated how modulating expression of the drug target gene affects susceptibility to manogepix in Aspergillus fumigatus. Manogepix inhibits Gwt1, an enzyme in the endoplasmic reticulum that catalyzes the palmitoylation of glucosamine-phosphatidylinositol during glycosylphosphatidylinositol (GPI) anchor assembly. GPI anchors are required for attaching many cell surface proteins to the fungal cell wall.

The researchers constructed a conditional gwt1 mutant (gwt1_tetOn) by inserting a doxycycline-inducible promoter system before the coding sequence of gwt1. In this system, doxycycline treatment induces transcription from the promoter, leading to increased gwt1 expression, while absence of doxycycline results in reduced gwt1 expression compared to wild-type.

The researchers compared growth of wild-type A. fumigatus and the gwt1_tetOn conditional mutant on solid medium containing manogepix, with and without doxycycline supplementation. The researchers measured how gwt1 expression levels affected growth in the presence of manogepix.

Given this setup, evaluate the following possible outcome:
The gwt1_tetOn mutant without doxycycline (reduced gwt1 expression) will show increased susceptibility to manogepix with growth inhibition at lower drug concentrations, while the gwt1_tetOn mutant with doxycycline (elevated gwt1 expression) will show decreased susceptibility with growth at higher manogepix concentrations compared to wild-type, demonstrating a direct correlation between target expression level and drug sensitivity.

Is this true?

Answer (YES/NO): YES